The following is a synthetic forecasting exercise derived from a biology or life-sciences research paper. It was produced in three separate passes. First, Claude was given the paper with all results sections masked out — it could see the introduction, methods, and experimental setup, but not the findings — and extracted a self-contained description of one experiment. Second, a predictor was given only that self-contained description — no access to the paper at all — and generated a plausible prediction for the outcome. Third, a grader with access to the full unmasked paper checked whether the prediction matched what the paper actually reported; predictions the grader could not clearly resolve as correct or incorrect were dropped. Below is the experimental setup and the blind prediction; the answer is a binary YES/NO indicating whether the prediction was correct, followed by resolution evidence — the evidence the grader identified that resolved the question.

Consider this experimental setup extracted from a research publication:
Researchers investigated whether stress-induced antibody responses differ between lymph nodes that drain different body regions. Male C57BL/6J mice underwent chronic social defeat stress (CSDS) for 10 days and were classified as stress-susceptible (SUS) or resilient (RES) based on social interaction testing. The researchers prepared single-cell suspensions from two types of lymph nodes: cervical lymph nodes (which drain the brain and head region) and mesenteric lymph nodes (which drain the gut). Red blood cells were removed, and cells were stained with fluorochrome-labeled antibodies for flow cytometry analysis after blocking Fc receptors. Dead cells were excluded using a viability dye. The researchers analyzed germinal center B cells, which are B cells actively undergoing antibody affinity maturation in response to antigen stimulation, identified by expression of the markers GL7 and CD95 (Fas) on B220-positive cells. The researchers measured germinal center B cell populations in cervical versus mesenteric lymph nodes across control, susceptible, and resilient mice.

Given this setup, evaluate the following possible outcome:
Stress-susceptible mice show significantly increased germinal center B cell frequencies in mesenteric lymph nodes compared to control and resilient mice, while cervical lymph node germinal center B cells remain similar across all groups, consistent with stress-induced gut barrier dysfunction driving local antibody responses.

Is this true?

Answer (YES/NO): NO